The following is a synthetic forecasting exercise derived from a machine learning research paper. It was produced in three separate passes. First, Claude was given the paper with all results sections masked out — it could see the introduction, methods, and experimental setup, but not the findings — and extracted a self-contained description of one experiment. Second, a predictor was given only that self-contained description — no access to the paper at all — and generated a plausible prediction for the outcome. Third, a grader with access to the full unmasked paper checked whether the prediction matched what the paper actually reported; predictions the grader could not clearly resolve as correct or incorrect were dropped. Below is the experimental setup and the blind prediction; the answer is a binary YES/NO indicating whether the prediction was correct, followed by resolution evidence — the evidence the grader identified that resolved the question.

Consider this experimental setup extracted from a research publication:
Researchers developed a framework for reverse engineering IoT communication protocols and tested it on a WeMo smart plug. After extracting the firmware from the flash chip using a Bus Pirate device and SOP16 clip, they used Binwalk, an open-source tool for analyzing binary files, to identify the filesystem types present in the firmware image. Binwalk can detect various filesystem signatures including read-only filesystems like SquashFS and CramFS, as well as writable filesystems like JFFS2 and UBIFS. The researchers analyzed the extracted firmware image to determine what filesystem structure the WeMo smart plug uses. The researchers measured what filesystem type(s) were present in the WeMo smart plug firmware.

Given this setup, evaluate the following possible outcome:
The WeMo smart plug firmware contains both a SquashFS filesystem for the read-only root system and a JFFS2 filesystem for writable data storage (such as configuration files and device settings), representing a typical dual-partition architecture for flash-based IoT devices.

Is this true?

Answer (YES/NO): YES